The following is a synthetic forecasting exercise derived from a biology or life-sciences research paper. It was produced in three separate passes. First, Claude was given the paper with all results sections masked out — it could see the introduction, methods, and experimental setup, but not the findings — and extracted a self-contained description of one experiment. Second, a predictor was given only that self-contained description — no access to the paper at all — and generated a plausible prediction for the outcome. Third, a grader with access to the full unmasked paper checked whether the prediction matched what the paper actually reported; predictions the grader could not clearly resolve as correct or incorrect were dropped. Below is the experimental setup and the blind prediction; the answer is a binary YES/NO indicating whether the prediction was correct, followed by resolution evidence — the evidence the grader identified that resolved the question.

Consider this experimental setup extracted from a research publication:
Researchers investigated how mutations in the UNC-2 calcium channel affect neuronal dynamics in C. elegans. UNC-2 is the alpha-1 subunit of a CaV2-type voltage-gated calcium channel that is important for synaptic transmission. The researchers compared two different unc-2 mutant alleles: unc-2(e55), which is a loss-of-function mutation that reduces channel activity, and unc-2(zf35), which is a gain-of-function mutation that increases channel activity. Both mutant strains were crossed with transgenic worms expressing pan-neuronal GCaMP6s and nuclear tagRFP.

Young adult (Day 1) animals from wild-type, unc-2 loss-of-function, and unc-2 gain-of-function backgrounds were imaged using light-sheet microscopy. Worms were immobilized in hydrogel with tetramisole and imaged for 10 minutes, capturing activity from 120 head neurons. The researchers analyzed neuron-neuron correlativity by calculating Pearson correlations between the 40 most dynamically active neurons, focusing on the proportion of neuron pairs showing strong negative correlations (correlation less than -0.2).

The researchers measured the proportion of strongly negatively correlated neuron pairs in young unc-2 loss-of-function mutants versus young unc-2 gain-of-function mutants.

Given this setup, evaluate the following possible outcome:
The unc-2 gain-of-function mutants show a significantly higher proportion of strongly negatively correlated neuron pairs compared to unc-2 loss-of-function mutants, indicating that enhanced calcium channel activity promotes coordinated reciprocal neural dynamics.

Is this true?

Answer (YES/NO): NO